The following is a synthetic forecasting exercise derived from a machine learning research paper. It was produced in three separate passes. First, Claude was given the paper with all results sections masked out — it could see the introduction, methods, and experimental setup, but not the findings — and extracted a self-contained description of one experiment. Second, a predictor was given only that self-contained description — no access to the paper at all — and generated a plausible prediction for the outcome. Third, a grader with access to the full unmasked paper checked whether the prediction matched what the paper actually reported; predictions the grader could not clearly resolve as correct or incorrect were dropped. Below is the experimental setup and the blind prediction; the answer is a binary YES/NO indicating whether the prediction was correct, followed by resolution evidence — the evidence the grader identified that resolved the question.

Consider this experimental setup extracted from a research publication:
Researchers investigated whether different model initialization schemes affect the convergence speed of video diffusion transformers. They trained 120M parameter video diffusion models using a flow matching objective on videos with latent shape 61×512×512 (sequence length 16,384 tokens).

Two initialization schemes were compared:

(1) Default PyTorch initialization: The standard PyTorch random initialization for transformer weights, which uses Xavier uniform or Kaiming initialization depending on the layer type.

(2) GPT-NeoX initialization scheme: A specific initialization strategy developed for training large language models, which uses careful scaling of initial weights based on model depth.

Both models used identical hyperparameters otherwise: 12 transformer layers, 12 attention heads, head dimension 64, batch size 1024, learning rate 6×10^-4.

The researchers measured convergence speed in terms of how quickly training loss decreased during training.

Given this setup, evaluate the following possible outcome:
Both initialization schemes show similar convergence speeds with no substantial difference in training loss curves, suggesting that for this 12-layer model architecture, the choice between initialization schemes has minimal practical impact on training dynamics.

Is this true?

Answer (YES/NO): NO